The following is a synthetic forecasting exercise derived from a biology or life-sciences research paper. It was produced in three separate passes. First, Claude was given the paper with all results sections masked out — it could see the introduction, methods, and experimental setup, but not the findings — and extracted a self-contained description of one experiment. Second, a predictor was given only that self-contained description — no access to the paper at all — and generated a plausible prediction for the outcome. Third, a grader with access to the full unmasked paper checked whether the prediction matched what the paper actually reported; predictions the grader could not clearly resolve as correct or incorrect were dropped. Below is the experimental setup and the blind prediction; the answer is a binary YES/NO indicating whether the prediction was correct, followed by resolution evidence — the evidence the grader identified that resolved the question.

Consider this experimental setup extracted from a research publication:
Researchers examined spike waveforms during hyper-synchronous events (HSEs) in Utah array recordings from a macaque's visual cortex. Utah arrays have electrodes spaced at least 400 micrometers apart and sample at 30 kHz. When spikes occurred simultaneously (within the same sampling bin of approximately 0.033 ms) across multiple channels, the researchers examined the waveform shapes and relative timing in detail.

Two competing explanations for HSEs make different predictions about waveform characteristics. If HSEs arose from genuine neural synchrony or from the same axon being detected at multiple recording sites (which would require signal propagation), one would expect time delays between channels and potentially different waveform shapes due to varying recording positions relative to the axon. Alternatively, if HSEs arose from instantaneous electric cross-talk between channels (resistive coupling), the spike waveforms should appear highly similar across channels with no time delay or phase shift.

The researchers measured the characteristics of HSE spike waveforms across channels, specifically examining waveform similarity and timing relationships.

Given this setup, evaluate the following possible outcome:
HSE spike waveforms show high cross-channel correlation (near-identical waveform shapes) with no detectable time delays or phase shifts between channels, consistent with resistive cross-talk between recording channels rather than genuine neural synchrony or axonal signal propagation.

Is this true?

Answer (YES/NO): YES